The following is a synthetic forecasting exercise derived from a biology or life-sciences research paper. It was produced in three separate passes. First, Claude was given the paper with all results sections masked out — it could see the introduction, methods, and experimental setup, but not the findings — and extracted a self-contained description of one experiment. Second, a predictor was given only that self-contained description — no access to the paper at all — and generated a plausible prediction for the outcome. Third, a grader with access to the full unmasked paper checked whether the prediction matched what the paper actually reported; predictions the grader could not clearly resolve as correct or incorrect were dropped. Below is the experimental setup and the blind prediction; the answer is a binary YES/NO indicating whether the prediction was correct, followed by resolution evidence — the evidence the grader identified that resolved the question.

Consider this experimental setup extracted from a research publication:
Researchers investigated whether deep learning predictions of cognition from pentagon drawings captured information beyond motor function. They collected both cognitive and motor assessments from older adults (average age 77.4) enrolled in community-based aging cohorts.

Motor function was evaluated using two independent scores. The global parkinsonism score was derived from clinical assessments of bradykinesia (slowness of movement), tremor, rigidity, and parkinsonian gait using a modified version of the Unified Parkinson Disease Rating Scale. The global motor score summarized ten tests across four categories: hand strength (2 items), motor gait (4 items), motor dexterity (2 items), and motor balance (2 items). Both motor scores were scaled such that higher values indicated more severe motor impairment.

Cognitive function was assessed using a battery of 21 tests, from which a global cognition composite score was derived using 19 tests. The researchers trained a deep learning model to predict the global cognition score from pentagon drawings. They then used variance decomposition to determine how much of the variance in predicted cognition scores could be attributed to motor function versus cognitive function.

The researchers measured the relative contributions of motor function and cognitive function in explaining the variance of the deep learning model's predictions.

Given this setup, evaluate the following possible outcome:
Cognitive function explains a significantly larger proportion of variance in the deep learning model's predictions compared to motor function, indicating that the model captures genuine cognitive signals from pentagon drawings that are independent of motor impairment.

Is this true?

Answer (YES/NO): NO